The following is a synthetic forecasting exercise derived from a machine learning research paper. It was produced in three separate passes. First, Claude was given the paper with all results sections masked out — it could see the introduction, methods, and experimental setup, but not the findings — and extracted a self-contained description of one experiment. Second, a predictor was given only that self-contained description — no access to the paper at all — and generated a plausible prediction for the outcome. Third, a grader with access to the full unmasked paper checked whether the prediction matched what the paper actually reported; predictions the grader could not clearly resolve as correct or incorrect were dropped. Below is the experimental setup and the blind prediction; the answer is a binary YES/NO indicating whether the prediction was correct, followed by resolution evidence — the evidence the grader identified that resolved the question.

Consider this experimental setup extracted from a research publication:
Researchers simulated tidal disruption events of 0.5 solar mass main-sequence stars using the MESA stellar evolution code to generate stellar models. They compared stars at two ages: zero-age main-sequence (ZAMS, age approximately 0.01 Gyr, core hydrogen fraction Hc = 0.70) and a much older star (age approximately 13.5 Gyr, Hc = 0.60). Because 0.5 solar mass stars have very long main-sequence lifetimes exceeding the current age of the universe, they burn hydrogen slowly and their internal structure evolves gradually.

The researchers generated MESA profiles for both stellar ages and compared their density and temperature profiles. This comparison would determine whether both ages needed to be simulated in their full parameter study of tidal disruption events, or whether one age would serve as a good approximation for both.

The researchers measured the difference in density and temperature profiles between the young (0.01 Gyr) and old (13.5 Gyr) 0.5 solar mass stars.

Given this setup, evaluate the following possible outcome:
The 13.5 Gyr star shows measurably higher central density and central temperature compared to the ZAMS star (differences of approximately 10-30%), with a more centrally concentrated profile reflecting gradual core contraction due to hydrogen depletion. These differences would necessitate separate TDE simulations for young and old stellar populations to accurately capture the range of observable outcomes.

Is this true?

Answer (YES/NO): NO